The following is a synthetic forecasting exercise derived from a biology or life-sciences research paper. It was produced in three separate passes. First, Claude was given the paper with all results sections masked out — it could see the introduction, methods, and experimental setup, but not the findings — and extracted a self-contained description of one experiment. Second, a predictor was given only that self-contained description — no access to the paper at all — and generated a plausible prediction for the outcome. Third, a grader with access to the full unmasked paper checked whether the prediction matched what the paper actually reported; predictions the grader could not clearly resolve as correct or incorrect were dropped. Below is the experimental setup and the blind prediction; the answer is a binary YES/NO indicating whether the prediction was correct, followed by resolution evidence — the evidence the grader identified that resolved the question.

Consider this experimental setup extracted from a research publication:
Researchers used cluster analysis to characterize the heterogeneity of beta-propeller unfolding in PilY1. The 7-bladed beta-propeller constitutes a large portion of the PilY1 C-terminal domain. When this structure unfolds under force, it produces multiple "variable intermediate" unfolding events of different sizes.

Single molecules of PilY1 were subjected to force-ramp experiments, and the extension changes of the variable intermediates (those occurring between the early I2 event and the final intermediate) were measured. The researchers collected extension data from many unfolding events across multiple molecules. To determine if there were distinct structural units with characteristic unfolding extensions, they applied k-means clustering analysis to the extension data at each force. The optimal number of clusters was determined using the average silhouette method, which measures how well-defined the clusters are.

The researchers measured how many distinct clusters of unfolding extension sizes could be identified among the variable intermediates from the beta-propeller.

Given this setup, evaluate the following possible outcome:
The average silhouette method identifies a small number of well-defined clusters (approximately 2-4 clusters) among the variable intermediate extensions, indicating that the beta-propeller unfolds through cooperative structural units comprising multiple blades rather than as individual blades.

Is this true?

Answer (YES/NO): YES